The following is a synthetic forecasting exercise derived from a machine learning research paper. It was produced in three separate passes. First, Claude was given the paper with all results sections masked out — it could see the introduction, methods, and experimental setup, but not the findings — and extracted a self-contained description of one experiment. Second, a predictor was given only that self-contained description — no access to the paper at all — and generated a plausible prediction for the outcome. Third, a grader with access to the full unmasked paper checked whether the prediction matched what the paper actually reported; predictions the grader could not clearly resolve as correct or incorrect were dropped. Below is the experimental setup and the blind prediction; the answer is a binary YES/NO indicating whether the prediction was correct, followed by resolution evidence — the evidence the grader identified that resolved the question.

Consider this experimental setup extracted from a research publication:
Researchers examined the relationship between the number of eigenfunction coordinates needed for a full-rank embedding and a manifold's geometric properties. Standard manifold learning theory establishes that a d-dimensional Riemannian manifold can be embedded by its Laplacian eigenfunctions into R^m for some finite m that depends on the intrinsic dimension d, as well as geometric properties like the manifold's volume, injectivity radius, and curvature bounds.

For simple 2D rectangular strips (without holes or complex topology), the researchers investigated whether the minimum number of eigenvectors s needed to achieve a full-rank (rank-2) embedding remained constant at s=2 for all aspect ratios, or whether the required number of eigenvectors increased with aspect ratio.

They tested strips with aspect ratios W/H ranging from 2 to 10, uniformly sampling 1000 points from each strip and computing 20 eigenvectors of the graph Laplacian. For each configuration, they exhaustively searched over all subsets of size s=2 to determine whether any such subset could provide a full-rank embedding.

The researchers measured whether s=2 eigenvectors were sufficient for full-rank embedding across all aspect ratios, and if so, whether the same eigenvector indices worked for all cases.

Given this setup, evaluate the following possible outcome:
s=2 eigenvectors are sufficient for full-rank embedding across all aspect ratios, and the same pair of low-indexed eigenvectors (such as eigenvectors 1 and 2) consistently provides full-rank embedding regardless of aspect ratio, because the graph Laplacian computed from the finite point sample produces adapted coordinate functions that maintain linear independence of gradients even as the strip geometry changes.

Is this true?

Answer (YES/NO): NO